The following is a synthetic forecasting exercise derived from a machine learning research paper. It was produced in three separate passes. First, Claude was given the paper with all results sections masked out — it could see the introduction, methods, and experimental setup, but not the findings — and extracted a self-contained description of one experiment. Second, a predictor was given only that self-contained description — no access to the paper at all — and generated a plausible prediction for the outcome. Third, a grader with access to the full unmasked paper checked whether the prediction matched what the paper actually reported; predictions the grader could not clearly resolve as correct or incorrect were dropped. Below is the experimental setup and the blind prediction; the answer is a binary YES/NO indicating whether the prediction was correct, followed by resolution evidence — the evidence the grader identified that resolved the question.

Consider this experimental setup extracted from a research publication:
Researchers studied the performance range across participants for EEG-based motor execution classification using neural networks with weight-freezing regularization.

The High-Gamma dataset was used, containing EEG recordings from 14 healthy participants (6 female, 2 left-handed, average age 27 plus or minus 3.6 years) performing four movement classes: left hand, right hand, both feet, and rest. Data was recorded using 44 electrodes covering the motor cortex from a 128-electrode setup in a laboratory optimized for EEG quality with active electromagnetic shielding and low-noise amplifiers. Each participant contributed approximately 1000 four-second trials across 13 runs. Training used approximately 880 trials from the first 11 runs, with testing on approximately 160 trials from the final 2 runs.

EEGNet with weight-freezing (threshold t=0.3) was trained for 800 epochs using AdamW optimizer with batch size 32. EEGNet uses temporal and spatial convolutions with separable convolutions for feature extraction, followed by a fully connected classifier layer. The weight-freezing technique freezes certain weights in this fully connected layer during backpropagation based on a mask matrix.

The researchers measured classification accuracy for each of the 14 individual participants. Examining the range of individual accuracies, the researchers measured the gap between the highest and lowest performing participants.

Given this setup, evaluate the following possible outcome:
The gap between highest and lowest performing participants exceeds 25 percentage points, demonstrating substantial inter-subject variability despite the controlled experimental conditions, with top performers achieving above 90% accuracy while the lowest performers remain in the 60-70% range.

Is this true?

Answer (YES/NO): NO